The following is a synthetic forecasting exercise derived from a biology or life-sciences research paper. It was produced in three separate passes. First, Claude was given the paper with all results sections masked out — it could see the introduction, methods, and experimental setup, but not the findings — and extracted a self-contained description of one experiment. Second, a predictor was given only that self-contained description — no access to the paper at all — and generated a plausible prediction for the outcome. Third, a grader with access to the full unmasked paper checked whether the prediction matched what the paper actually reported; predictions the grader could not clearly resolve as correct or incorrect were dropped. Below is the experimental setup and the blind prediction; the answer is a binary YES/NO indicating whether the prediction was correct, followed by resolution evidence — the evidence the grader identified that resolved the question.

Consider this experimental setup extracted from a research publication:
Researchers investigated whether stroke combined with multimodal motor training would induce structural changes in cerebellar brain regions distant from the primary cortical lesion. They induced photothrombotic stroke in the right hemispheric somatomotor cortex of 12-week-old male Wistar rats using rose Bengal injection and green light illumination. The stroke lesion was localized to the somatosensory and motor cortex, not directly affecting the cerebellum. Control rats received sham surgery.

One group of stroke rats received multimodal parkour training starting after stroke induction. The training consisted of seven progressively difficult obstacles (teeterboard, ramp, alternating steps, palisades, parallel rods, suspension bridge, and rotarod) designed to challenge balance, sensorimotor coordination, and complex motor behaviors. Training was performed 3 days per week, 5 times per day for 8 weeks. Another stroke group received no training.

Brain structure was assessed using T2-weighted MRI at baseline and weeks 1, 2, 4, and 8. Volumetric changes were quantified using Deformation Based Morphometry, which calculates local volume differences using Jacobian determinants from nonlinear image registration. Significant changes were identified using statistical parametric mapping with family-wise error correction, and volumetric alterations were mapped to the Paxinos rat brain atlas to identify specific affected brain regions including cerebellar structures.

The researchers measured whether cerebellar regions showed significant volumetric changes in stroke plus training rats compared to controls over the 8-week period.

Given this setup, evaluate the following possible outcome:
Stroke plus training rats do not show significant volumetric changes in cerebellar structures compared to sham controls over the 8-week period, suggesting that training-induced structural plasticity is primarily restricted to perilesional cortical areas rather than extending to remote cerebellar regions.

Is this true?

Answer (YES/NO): NO